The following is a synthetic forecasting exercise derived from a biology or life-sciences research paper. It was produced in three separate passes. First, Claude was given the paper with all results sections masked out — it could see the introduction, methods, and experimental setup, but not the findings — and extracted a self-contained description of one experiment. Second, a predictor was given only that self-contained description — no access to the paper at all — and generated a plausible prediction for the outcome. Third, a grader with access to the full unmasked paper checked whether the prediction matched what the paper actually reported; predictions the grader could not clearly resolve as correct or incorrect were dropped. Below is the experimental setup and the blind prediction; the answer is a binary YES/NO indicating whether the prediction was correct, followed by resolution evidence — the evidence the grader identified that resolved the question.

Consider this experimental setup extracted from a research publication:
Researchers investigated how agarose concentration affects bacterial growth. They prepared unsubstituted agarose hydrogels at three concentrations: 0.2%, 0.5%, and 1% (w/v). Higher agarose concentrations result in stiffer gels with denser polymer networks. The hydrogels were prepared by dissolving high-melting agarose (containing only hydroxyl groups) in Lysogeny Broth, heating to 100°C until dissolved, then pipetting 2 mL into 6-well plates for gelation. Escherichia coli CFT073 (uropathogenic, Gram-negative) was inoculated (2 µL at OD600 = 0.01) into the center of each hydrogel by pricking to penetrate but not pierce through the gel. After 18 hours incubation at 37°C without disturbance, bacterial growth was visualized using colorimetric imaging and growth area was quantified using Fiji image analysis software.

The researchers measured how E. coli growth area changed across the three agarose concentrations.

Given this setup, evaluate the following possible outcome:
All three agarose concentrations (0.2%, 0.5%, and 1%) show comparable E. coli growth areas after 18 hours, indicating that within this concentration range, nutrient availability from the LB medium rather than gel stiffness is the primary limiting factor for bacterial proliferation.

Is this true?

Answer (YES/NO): NO